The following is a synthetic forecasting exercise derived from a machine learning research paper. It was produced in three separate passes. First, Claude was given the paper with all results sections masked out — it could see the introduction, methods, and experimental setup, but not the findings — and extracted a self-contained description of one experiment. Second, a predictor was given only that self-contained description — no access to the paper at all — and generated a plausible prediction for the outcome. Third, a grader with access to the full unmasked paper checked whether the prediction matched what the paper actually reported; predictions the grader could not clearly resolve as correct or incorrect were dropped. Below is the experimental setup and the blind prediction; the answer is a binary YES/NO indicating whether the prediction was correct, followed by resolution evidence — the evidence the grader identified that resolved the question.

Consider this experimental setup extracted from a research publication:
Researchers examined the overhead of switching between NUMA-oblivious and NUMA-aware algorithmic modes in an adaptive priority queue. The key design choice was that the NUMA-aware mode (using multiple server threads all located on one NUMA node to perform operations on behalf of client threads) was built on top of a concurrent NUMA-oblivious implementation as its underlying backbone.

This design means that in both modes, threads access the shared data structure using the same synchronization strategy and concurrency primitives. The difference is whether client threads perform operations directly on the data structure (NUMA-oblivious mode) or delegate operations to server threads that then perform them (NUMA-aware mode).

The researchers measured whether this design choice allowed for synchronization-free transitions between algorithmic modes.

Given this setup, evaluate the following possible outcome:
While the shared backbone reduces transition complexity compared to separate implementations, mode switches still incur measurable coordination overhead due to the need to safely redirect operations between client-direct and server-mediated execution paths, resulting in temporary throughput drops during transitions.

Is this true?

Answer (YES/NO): NO